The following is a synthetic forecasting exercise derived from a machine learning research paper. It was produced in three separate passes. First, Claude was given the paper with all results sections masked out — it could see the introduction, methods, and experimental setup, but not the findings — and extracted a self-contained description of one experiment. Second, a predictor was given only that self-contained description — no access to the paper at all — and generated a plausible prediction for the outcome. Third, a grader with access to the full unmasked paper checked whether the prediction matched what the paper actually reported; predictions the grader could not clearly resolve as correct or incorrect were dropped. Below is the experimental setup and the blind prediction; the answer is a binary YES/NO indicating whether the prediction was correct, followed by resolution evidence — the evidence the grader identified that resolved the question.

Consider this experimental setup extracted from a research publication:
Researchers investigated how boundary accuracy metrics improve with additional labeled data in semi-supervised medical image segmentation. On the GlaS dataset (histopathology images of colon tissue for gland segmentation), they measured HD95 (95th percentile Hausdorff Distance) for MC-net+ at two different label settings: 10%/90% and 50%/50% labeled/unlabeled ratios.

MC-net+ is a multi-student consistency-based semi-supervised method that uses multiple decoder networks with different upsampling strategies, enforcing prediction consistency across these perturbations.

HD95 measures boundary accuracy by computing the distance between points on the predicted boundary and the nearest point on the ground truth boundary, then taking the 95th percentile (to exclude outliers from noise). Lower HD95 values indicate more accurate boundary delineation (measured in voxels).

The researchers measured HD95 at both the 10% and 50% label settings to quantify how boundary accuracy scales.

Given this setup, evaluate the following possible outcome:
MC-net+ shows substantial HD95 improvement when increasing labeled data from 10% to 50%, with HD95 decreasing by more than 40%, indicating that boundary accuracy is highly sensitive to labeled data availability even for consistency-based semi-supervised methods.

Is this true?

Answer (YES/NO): YES